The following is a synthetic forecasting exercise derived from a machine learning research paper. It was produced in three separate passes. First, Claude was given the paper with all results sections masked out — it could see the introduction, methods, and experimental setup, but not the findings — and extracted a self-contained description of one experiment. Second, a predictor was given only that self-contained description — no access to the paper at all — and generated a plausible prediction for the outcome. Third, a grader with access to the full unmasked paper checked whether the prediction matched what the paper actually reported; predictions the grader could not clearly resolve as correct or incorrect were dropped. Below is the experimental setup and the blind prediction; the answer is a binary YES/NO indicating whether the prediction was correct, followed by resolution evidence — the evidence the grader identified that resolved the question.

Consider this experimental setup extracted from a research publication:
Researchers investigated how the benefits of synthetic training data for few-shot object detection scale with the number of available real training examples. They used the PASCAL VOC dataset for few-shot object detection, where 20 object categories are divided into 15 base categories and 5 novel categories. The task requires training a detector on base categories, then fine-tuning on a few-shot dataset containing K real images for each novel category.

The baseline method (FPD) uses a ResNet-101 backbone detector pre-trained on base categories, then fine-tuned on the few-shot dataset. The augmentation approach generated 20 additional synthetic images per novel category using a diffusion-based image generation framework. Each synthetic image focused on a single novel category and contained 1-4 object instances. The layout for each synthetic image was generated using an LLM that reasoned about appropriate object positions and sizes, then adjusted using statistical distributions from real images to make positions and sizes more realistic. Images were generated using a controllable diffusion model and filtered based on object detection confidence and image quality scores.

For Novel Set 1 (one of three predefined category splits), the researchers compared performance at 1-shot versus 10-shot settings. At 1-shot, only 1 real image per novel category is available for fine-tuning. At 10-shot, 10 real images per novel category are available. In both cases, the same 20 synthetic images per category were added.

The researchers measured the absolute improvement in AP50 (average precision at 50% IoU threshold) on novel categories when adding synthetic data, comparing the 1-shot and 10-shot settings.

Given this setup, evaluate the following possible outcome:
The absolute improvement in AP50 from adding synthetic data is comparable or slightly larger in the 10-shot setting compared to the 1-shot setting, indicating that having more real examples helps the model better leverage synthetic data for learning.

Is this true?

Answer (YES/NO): NO